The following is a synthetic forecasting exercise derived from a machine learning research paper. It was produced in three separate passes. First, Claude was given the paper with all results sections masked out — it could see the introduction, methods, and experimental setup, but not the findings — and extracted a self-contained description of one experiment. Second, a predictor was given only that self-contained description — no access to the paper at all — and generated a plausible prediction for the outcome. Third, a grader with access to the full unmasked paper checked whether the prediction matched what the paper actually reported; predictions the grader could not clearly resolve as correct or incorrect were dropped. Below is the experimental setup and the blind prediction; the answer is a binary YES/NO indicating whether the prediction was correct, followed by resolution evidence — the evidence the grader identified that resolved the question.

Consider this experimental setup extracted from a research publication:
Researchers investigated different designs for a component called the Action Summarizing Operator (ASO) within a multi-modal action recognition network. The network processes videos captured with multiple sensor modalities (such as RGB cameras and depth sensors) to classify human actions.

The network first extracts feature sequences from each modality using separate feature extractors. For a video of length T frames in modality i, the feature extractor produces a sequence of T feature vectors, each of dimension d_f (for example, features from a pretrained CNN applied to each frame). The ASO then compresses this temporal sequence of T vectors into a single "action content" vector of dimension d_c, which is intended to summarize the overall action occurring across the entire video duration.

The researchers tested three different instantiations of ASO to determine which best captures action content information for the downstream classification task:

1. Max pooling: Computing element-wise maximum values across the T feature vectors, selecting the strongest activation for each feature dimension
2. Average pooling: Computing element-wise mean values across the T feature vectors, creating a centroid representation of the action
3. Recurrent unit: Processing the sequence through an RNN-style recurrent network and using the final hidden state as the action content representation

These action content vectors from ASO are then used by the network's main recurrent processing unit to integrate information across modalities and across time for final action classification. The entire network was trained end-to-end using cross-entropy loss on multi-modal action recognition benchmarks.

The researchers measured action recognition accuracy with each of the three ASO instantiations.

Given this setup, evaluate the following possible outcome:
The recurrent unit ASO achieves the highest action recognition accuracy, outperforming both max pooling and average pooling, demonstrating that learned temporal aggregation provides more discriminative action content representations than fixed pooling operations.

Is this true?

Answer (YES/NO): NO